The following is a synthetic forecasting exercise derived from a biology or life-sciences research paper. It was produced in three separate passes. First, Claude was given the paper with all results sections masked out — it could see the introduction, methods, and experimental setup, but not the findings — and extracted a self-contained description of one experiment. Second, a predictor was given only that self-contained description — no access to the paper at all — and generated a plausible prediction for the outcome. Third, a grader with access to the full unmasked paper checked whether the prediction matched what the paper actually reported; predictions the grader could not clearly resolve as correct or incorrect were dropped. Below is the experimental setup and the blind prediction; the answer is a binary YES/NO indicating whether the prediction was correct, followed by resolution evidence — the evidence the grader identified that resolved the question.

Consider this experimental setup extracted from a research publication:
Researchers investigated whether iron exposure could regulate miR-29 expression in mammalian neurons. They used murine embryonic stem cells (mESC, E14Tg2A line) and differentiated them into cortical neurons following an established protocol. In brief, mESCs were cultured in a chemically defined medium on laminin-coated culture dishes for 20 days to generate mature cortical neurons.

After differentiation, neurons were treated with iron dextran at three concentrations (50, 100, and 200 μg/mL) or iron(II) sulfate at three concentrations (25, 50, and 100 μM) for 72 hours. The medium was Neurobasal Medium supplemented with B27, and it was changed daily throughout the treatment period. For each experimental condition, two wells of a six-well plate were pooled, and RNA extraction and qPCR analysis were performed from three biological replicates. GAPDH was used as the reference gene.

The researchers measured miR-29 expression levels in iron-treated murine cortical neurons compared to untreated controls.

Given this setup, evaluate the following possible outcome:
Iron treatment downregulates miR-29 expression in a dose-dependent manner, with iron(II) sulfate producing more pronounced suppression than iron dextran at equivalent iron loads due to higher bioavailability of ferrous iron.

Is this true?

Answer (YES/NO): NO